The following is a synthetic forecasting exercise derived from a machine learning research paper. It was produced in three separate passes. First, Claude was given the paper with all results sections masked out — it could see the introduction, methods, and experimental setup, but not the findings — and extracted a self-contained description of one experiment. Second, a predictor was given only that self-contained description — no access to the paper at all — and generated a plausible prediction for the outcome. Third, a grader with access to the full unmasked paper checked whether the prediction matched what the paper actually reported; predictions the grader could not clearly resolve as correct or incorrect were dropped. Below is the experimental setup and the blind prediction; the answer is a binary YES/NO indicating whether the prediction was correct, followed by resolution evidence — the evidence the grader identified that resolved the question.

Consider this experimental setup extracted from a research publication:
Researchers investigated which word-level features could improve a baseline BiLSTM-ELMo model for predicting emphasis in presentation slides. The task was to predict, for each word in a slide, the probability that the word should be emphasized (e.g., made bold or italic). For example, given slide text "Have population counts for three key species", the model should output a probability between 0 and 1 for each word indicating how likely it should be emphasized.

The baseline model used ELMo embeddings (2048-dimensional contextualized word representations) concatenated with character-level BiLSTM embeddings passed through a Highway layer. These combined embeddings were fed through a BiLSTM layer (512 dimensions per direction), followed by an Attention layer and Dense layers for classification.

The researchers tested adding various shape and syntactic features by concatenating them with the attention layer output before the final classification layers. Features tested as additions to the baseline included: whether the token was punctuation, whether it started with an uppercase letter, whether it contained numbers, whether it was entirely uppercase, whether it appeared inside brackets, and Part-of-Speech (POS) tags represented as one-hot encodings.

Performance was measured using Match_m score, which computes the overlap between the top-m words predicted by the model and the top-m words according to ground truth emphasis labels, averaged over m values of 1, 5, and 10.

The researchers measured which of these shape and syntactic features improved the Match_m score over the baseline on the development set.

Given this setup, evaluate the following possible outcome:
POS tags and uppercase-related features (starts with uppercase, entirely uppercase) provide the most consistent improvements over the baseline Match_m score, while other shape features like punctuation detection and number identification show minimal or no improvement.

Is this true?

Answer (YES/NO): NO